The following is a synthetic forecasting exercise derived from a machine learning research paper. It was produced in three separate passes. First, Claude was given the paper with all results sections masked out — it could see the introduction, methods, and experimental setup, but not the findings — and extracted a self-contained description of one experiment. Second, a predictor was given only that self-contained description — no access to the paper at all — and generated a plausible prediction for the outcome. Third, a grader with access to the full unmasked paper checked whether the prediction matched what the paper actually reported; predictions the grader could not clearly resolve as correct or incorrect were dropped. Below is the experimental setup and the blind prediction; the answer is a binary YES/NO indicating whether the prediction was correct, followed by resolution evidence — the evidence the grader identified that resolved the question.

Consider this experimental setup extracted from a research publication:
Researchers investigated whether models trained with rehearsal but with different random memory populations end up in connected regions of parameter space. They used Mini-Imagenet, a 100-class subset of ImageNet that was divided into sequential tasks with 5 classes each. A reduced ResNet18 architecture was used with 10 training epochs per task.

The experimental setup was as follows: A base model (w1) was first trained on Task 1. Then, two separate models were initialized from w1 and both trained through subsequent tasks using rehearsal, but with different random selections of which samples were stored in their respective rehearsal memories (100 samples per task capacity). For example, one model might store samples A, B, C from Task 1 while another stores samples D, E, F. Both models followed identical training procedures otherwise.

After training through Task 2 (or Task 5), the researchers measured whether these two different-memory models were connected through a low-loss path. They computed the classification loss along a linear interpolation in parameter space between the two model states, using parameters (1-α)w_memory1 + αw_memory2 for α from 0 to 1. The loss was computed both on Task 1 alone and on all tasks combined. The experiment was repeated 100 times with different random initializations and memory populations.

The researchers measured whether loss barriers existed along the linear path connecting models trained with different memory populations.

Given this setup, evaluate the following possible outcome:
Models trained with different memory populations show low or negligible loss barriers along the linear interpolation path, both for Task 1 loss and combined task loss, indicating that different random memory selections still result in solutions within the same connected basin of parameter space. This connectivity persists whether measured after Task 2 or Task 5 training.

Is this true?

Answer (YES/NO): YES